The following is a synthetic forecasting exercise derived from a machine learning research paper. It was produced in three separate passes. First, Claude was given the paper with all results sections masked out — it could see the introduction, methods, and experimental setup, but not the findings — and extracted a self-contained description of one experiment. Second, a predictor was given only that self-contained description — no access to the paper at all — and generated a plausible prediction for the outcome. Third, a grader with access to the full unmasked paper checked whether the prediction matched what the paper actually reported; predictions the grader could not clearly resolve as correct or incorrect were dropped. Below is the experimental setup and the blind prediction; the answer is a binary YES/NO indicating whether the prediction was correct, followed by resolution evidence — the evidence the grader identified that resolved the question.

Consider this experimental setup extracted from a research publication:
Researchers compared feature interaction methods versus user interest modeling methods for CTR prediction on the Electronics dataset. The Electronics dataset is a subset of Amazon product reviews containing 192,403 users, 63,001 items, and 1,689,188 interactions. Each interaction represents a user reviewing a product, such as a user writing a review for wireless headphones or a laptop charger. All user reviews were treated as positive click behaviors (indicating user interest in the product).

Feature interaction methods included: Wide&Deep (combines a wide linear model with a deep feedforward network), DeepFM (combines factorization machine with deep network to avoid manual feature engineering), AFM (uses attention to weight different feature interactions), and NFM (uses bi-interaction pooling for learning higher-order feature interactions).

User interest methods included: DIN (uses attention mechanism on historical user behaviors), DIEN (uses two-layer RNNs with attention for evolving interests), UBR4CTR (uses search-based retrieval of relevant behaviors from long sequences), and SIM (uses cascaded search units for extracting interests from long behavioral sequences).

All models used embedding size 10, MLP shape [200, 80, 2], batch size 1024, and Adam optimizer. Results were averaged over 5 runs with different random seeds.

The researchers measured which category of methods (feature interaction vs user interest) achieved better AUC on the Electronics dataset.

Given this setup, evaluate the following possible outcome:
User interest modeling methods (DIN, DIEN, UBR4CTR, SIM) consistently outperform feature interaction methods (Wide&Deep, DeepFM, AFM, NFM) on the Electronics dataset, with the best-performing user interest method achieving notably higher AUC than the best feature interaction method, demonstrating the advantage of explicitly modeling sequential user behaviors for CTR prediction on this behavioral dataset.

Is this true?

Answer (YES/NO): YES